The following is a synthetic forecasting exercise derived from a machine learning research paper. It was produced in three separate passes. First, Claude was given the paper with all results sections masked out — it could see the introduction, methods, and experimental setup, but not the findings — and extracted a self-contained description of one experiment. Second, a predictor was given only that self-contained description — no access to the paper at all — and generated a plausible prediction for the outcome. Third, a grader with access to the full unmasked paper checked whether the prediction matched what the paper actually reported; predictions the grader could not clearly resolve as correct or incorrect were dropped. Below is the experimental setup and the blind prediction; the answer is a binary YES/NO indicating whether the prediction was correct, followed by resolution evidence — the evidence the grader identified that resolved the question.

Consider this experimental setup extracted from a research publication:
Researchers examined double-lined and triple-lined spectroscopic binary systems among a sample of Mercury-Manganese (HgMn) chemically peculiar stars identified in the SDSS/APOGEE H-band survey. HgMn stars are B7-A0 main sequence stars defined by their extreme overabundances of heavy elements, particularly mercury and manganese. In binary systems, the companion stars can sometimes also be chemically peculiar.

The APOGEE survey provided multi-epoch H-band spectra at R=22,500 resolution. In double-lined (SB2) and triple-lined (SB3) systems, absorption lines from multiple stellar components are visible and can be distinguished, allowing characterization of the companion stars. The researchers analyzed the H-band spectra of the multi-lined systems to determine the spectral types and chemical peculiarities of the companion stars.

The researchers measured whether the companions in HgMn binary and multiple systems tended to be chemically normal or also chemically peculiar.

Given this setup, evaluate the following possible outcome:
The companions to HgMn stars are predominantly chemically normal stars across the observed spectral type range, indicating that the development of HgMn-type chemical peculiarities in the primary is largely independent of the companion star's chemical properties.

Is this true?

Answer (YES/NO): NO